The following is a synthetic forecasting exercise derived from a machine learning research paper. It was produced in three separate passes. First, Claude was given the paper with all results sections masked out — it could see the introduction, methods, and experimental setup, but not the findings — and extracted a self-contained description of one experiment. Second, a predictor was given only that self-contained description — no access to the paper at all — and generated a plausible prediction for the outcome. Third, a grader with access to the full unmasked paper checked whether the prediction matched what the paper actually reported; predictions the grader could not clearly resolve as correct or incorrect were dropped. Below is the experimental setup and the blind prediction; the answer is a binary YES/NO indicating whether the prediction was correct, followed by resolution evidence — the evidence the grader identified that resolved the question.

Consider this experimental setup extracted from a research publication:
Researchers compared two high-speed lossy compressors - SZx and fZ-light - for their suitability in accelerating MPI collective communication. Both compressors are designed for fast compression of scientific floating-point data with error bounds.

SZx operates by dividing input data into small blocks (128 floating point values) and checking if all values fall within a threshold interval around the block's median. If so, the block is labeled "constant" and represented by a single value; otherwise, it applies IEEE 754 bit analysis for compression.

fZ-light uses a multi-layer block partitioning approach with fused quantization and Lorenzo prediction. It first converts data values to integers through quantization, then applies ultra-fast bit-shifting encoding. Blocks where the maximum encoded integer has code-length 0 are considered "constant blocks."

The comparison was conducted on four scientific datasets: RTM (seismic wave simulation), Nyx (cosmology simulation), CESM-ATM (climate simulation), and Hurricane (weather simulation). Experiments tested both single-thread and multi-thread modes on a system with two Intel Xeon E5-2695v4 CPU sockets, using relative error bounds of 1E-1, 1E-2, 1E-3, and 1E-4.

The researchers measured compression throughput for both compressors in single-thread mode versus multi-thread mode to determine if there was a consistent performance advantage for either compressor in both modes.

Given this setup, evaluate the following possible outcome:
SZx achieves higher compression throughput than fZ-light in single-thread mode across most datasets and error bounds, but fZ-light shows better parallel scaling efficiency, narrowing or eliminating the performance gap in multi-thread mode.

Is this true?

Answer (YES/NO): NO